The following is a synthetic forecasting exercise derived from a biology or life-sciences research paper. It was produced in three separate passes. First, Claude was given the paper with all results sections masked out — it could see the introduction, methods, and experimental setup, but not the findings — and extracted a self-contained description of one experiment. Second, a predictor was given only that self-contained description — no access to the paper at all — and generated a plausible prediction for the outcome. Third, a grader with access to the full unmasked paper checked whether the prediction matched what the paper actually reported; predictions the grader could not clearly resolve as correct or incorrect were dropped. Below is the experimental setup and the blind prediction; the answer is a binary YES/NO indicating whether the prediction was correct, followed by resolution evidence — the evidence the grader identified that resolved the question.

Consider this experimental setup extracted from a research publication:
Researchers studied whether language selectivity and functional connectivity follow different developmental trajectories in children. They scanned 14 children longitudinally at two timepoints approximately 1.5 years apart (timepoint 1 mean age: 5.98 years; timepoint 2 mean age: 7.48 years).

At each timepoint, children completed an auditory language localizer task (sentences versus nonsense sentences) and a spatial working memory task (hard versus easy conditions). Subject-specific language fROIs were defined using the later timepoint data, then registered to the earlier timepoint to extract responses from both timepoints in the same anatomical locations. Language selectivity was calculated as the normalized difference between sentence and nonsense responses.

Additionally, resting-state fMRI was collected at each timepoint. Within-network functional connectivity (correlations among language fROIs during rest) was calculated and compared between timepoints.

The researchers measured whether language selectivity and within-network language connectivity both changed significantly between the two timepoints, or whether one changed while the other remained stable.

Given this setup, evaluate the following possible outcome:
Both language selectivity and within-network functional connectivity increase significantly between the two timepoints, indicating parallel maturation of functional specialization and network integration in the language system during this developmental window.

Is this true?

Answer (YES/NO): NO